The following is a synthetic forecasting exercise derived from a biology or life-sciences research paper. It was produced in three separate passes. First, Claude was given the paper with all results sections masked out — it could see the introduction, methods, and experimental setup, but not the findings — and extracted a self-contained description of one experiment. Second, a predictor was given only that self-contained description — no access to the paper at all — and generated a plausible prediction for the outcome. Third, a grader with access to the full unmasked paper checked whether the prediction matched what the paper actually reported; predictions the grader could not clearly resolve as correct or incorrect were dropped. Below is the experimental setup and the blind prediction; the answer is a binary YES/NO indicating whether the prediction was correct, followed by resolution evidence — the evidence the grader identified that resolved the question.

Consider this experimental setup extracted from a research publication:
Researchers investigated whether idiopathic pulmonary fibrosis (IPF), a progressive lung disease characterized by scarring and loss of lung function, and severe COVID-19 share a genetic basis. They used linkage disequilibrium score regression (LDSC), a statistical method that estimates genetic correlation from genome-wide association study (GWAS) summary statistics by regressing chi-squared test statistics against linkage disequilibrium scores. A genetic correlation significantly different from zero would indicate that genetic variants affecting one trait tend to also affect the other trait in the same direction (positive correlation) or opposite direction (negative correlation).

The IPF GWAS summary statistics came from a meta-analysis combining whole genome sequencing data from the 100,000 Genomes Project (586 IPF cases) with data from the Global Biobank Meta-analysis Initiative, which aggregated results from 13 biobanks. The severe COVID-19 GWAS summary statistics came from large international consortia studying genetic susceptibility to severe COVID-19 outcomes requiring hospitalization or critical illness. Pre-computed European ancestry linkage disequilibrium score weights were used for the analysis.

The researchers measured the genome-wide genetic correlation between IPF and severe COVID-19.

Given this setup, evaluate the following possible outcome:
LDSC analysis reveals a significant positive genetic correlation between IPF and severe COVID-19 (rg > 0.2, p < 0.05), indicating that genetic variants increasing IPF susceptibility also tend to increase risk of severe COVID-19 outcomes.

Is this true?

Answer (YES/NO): YES